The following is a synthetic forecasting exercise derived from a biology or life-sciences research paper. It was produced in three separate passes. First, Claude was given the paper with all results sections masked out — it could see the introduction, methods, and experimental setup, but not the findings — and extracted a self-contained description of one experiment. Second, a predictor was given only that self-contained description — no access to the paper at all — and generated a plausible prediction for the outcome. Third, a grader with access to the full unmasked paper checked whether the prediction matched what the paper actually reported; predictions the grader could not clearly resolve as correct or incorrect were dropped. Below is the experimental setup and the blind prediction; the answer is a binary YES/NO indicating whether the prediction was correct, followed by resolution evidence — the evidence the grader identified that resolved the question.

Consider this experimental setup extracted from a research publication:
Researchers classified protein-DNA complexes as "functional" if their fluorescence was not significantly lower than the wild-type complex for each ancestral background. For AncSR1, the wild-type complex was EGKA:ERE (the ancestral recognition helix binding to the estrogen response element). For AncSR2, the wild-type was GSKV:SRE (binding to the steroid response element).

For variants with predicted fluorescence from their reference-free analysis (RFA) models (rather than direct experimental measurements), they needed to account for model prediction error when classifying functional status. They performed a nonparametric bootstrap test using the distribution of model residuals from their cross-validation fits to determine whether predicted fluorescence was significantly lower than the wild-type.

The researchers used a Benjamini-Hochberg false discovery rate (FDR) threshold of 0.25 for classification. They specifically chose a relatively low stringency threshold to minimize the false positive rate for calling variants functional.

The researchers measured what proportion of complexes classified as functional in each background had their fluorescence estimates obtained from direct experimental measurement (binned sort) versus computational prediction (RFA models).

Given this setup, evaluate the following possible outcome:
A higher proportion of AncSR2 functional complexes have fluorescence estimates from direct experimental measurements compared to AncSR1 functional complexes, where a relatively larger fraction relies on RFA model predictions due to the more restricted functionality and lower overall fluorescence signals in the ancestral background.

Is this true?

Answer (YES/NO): YES